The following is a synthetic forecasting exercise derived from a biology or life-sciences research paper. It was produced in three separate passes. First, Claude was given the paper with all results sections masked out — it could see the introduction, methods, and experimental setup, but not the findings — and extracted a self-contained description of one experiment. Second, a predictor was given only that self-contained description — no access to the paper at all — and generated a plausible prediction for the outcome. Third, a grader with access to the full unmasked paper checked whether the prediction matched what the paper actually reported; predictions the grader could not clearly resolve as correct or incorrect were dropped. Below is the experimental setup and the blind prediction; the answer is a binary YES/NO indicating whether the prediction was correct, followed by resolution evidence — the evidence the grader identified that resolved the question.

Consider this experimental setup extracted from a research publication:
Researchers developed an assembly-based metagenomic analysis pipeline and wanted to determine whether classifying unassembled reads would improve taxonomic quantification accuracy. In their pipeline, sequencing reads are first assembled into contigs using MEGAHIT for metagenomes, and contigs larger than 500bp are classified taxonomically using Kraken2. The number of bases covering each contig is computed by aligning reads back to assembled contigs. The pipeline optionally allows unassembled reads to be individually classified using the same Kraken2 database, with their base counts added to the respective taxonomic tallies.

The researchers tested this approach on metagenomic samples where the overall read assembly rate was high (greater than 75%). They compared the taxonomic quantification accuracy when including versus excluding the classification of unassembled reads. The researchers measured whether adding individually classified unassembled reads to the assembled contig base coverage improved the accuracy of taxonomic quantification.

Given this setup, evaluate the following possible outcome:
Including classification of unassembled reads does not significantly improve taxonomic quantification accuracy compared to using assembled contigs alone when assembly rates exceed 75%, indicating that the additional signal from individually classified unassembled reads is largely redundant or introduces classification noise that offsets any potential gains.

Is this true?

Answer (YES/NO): YES